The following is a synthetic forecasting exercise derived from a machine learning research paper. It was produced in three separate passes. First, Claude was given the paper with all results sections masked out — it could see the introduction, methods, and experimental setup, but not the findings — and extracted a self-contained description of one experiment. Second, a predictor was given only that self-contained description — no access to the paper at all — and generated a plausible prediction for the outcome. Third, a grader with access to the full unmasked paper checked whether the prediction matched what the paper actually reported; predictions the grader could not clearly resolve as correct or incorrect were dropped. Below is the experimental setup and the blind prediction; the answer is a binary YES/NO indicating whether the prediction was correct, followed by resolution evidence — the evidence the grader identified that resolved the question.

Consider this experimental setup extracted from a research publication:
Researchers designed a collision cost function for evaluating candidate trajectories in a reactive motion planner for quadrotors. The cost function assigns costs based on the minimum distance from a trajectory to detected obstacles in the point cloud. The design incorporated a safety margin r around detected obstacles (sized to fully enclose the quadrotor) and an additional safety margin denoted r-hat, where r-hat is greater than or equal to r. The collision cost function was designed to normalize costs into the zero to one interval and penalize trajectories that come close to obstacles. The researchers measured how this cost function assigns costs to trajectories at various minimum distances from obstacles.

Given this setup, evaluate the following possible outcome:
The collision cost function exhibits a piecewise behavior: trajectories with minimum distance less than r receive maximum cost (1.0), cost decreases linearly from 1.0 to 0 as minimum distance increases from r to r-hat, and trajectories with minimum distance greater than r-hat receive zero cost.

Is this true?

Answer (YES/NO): NO